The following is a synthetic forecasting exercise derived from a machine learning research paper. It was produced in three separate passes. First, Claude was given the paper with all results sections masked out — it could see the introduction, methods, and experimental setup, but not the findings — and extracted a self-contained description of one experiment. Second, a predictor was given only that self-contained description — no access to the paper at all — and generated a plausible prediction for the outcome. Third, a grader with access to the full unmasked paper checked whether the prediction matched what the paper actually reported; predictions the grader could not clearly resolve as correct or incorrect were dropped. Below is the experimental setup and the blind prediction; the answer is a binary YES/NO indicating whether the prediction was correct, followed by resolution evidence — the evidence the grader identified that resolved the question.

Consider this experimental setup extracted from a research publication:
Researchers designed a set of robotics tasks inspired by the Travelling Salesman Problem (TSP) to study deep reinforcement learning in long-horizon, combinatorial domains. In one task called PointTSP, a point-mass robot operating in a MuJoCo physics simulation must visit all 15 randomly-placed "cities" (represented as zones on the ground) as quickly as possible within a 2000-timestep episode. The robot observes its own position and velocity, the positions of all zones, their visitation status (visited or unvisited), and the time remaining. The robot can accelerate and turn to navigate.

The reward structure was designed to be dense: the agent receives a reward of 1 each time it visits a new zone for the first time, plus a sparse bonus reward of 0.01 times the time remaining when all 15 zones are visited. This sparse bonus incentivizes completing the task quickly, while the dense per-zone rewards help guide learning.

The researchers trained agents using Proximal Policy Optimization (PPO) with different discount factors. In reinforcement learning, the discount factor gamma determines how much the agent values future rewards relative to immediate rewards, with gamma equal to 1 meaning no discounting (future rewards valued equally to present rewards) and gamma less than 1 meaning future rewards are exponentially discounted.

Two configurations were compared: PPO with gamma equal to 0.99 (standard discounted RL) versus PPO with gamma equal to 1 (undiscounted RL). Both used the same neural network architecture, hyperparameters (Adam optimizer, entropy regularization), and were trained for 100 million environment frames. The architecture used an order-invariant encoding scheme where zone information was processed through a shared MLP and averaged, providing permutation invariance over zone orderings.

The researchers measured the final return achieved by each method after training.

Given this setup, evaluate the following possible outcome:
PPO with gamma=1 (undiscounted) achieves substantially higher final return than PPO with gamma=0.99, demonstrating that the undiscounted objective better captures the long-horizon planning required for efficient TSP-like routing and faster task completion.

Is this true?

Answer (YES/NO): NO